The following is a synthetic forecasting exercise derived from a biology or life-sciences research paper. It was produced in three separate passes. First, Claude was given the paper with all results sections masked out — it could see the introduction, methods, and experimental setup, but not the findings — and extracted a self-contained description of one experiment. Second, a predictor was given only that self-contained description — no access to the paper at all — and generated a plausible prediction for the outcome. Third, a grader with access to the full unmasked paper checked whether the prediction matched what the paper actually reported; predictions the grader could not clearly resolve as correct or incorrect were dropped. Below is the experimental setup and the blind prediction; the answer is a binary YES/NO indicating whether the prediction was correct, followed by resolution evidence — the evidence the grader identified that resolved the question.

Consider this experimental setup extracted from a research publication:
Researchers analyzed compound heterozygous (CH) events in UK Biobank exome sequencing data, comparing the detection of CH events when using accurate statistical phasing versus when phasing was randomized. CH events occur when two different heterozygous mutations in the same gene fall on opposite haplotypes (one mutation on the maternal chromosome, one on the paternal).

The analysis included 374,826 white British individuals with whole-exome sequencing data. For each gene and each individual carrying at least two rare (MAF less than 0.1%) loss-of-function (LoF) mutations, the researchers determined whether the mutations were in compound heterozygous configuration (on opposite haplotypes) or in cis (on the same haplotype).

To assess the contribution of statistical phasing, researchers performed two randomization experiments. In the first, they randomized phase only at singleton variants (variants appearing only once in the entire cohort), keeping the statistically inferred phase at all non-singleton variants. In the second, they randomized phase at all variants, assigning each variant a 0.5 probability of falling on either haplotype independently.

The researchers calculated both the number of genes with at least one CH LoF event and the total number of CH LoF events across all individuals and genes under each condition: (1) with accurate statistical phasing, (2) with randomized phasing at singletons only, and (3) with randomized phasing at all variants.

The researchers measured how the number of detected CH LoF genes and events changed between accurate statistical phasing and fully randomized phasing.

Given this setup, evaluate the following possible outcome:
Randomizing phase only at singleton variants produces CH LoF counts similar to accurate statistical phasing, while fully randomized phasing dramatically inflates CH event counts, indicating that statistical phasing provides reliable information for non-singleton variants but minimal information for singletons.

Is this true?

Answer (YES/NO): NO